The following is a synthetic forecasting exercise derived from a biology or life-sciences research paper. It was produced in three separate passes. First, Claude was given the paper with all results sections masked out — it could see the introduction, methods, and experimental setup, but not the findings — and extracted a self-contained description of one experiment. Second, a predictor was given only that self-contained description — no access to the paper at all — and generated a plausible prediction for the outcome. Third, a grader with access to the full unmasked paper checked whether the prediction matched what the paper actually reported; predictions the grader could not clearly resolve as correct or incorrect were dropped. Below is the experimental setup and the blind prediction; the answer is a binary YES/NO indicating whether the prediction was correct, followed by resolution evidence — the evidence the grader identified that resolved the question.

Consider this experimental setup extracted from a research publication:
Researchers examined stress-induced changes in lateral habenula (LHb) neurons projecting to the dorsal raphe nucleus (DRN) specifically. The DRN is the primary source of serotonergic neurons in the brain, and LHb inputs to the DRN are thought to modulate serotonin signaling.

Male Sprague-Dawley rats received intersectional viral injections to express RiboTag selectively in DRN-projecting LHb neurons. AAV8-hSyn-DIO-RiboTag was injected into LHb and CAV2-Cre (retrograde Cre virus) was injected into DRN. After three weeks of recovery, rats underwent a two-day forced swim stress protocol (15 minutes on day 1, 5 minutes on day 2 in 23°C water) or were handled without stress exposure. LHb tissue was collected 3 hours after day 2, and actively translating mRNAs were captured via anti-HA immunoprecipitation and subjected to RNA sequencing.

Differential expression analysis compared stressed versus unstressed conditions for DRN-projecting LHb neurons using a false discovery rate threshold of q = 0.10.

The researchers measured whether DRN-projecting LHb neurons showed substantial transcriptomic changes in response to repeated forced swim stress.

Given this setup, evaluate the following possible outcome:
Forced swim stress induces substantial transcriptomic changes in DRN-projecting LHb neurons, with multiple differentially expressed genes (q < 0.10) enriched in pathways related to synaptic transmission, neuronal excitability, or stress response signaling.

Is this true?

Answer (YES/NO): NO